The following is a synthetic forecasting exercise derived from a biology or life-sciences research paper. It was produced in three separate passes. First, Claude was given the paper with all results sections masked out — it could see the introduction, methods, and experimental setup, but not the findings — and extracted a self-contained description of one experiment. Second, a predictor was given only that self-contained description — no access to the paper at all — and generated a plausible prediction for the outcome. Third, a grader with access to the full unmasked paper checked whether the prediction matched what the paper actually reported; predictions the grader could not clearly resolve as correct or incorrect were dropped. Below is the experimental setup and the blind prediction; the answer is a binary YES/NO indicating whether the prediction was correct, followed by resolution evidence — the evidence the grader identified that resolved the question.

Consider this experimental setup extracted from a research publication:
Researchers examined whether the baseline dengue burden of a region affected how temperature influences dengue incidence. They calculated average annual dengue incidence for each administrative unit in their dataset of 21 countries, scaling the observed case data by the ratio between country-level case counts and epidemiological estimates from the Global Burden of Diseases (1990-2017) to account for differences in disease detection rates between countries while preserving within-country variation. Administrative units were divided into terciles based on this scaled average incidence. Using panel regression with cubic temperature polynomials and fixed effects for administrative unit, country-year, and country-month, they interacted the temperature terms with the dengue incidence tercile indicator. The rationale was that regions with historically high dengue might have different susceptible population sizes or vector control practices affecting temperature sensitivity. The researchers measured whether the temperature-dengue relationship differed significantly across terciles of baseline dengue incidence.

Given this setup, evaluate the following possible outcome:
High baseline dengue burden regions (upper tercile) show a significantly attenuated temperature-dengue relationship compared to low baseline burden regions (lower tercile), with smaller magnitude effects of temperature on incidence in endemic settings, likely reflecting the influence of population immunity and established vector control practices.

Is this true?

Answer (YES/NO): NO